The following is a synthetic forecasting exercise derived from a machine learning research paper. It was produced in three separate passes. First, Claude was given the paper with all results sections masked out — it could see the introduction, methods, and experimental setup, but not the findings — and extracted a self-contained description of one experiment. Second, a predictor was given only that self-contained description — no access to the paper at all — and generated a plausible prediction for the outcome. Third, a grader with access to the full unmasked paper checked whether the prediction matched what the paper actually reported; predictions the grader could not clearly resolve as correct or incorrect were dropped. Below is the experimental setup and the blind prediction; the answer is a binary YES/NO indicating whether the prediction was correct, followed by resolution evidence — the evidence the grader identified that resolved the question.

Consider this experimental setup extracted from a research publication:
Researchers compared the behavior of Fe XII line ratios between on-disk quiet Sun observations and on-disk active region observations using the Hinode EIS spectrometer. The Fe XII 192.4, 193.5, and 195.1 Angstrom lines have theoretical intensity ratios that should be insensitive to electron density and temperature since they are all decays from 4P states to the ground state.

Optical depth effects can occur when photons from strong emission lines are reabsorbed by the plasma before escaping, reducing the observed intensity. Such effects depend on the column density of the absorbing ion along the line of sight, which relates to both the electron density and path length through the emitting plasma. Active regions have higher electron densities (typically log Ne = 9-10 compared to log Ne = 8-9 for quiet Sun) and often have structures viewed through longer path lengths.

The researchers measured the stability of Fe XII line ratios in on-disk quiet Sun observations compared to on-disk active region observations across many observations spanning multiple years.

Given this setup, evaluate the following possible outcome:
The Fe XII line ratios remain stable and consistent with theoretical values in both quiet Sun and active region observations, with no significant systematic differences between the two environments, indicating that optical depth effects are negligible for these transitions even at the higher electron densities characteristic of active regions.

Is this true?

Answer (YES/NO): NO